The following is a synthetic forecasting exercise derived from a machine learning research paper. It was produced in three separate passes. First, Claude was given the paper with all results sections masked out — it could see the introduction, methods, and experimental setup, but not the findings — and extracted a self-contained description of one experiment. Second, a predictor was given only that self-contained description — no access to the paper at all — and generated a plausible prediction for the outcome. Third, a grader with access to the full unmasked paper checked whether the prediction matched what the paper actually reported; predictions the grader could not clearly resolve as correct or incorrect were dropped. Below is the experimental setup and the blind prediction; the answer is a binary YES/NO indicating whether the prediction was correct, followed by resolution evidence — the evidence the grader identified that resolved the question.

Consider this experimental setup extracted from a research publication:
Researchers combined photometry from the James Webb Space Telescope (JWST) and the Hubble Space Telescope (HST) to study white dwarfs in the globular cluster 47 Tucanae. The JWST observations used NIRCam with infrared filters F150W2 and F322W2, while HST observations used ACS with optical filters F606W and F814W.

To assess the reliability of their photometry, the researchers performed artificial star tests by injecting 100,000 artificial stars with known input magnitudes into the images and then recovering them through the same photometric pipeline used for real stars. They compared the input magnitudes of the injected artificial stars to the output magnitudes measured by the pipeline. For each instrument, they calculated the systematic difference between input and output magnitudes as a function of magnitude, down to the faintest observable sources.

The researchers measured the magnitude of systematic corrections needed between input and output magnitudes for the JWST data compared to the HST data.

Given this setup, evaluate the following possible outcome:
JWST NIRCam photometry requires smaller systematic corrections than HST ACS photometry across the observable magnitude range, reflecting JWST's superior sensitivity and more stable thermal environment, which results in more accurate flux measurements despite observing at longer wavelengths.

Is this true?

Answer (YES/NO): YES